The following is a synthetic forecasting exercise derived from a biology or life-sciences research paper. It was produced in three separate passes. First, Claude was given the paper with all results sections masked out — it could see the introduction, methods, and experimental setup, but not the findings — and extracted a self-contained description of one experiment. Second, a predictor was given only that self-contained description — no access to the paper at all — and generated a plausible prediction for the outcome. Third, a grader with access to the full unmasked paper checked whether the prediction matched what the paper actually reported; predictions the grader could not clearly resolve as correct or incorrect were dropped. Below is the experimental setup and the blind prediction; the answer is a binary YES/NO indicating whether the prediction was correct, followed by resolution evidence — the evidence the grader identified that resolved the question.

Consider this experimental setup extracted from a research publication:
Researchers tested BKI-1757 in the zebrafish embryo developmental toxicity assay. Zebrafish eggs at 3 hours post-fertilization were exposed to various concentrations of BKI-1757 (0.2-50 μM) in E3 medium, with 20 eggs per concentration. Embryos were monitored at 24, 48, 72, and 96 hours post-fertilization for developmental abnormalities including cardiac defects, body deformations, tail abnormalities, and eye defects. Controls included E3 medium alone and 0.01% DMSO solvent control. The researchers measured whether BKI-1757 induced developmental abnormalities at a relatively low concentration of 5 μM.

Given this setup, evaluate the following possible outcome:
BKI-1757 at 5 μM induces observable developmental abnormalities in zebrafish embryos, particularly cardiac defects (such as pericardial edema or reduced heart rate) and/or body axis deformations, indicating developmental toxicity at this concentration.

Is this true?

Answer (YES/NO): YES